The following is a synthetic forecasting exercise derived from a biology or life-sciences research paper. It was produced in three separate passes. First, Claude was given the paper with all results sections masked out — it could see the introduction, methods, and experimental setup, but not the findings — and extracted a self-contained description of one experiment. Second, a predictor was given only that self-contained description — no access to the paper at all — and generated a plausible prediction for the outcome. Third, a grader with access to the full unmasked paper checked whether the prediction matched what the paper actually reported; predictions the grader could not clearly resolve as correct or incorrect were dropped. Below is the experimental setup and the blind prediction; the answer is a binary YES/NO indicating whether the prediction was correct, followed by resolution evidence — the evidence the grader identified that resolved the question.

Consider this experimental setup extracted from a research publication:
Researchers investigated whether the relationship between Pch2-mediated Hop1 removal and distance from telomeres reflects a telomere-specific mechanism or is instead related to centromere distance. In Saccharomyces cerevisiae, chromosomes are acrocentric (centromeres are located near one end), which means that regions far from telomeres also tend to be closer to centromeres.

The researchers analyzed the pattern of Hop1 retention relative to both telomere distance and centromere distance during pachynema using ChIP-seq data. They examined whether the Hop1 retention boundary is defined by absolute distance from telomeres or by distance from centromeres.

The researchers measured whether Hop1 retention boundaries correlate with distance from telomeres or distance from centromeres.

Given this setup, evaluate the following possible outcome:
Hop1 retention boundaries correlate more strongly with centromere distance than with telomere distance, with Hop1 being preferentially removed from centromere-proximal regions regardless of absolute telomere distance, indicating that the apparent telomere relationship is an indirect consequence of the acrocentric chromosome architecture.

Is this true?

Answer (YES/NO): NO